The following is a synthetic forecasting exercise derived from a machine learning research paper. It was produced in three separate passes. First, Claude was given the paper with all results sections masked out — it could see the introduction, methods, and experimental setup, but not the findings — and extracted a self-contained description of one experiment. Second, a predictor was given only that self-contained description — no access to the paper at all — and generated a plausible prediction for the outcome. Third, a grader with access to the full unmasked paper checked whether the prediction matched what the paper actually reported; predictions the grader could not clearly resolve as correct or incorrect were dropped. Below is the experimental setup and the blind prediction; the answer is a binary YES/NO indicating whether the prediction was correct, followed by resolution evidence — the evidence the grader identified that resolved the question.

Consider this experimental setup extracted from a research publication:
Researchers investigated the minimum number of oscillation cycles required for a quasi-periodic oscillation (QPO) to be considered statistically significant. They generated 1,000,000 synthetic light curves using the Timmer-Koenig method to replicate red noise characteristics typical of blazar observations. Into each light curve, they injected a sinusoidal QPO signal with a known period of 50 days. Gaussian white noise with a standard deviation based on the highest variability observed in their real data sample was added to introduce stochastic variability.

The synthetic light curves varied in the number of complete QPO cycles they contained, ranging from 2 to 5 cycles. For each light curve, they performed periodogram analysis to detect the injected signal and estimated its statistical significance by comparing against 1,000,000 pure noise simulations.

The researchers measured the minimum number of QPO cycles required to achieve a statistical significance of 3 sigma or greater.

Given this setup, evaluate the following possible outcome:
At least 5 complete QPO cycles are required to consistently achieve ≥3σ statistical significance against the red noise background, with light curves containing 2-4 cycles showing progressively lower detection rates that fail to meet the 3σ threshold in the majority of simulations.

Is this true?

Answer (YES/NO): NO